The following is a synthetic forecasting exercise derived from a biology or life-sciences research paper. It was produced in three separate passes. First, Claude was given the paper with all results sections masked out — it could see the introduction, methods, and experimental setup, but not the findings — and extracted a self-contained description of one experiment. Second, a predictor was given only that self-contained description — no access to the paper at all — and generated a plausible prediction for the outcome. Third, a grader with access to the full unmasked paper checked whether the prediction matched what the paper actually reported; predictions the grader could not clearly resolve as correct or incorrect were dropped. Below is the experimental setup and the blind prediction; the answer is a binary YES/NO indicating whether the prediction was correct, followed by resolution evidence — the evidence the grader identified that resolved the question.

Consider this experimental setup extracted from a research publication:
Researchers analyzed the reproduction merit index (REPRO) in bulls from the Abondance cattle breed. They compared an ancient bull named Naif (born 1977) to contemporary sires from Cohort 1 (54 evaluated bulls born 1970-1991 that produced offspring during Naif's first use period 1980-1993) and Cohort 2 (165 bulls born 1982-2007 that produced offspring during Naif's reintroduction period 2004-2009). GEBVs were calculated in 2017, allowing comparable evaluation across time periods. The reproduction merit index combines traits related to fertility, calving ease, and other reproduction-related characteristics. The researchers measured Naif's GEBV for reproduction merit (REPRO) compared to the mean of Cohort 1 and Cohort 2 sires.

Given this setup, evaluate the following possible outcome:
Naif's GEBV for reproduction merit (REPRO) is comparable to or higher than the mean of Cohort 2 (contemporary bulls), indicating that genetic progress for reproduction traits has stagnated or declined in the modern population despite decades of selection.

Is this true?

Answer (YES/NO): YES